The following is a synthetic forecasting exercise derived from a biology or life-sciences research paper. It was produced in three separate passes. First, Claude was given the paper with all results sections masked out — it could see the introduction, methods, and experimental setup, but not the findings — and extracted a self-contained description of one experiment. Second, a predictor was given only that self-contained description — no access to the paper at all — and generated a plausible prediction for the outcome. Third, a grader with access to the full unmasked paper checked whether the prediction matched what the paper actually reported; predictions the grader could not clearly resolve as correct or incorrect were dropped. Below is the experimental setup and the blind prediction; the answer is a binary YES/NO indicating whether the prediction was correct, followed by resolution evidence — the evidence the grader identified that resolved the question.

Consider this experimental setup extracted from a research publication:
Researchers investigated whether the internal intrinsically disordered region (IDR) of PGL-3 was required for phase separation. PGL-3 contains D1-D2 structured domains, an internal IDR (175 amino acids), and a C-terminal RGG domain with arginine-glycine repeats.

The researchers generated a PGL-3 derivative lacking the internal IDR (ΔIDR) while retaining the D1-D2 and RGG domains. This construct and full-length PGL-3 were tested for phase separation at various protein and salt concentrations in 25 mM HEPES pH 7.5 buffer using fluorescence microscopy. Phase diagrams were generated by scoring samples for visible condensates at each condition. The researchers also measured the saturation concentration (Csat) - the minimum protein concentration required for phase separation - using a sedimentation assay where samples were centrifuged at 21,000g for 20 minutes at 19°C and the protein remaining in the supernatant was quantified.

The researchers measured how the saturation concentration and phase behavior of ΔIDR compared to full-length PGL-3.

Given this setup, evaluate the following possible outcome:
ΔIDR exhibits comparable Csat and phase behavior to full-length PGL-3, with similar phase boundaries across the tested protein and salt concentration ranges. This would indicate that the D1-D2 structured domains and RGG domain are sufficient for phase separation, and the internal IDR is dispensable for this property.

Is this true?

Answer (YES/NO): NO